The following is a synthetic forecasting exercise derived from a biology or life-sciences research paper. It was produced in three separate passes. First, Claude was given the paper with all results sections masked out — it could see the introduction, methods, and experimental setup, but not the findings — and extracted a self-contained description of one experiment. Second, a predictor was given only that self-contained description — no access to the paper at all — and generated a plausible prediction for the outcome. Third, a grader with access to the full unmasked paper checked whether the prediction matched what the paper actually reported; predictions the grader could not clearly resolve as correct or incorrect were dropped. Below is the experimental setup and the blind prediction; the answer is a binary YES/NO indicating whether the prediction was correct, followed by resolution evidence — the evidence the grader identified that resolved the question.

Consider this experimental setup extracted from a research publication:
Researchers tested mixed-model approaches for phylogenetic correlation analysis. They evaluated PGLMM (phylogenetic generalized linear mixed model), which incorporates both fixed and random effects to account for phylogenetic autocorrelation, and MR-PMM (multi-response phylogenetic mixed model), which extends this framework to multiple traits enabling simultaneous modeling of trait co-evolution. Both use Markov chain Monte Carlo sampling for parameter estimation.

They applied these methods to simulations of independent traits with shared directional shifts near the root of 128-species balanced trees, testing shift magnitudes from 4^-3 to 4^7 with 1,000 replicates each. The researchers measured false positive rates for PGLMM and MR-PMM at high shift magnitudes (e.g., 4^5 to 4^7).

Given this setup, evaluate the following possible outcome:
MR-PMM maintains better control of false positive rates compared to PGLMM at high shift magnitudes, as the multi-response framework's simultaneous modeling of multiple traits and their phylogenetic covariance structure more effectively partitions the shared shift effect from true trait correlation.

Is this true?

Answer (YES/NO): NO